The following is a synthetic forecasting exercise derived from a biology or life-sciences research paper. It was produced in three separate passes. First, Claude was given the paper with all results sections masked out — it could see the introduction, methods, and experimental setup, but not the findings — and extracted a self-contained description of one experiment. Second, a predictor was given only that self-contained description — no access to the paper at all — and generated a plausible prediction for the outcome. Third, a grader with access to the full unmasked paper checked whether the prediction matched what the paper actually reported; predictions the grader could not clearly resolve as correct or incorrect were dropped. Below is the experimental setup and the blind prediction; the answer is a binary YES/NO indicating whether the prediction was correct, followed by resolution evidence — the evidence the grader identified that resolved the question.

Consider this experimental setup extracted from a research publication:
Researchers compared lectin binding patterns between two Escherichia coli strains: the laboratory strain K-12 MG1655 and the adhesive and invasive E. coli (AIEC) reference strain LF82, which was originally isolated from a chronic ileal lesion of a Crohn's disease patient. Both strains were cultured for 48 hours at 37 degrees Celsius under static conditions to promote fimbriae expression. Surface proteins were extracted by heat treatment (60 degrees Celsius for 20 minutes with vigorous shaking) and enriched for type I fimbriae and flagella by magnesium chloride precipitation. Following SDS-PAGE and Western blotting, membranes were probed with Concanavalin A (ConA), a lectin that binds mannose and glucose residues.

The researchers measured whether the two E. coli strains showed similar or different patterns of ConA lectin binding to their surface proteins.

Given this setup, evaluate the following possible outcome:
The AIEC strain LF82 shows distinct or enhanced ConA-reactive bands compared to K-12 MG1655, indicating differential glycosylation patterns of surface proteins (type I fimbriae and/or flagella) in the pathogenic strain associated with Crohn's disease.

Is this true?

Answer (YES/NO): NO